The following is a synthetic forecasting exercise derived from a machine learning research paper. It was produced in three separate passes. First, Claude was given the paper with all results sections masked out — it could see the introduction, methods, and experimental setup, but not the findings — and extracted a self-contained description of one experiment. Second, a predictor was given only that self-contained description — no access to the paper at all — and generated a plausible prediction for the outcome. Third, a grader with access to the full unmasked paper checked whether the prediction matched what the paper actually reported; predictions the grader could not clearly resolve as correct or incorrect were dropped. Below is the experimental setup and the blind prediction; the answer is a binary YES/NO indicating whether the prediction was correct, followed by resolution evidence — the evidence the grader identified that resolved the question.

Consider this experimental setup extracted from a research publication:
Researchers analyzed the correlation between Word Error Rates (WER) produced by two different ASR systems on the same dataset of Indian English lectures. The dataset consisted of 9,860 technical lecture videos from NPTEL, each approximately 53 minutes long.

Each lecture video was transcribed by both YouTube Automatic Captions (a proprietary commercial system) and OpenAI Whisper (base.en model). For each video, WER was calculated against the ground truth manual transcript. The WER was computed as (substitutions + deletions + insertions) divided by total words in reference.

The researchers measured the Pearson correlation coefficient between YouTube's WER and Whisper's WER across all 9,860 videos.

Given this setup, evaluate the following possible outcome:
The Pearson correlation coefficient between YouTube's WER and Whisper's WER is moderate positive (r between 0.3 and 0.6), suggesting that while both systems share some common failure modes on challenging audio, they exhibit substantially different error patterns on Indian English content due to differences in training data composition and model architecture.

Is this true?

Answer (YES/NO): NO